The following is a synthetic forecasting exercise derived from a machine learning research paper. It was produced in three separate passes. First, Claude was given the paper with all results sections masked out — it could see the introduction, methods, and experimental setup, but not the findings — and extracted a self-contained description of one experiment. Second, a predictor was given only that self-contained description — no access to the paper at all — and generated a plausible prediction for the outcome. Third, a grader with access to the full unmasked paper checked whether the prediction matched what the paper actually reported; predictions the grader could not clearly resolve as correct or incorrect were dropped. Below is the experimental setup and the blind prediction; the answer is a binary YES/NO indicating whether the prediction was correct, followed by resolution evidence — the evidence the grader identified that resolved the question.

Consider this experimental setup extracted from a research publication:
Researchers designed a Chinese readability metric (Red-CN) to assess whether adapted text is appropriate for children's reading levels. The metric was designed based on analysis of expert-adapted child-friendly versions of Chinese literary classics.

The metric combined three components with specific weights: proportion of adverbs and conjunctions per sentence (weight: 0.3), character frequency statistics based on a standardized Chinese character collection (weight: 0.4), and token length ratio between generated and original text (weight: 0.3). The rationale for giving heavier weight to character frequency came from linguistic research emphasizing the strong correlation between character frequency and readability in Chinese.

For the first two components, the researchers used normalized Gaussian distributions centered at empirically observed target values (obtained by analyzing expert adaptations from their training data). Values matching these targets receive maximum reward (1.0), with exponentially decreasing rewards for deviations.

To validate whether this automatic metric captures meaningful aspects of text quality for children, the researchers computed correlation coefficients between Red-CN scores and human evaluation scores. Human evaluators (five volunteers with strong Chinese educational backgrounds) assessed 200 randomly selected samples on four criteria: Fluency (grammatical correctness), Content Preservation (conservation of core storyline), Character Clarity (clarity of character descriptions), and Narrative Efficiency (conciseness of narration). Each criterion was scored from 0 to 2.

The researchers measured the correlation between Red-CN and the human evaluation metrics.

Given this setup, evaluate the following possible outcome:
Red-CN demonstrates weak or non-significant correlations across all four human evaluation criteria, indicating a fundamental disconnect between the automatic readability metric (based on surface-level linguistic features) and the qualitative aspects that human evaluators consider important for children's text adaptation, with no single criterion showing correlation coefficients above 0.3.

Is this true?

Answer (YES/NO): NO